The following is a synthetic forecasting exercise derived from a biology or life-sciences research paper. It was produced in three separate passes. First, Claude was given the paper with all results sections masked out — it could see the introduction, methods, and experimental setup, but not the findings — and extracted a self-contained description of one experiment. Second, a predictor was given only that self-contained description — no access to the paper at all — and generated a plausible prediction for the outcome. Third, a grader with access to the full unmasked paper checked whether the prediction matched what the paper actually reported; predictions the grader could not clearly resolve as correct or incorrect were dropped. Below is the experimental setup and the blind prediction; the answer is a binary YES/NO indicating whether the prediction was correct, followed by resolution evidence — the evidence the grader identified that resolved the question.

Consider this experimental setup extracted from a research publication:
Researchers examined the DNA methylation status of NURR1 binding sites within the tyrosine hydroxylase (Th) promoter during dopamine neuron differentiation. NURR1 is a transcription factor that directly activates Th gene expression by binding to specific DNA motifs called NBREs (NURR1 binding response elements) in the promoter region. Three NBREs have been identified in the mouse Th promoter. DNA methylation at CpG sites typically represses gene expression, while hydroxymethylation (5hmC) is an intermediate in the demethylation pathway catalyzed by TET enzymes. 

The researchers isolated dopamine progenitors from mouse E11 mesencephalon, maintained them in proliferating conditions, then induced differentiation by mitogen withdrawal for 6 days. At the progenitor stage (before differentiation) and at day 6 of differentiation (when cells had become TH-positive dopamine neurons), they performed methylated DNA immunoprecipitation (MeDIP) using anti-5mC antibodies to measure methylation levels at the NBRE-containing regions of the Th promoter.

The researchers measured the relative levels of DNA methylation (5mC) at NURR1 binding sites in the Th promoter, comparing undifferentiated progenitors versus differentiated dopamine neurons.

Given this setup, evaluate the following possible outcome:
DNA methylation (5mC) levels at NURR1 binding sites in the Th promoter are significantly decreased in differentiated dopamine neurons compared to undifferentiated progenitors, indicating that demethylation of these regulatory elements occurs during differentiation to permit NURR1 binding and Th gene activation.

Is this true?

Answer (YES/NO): YES